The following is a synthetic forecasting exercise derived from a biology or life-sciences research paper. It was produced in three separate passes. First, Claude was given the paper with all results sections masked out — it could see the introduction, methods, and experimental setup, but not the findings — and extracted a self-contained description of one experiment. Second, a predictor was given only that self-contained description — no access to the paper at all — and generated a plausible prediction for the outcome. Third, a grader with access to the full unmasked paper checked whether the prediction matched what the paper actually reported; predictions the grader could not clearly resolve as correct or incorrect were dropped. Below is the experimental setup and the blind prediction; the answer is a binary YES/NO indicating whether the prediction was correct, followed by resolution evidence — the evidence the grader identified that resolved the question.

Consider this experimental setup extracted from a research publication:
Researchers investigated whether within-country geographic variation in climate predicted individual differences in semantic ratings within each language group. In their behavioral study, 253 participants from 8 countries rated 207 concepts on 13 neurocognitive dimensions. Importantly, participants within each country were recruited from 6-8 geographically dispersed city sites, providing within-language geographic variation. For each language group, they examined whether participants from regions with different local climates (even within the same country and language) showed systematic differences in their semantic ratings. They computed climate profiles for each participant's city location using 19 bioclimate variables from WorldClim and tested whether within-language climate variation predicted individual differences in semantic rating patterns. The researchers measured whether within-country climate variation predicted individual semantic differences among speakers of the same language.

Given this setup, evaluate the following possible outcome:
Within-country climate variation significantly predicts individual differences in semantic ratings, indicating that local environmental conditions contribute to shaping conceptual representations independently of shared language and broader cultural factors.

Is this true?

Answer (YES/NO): YES